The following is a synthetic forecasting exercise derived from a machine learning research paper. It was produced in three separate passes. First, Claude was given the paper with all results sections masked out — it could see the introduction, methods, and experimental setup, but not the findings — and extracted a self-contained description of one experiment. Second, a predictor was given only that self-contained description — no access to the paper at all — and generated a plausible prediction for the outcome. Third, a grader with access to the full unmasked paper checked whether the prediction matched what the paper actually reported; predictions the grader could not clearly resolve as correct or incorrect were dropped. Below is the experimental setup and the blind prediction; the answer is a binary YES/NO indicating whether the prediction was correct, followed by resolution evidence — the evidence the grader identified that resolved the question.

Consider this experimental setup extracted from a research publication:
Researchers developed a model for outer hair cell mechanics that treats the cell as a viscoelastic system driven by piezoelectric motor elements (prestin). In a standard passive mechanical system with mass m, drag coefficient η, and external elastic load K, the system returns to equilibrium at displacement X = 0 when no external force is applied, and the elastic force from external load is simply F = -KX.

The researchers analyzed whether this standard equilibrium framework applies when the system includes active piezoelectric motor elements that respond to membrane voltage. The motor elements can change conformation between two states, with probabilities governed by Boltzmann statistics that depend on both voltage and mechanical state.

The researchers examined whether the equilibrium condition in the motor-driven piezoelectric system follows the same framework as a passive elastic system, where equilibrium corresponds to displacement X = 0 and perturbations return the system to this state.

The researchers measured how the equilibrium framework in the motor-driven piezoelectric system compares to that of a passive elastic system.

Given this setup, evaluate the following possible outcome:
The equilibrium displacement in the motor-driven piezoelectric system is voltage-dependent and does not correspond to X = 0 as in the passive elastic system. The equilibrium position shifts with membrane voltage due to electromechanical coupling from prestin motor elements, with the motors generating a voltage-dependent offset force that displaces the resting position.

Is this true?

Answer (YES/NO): YES